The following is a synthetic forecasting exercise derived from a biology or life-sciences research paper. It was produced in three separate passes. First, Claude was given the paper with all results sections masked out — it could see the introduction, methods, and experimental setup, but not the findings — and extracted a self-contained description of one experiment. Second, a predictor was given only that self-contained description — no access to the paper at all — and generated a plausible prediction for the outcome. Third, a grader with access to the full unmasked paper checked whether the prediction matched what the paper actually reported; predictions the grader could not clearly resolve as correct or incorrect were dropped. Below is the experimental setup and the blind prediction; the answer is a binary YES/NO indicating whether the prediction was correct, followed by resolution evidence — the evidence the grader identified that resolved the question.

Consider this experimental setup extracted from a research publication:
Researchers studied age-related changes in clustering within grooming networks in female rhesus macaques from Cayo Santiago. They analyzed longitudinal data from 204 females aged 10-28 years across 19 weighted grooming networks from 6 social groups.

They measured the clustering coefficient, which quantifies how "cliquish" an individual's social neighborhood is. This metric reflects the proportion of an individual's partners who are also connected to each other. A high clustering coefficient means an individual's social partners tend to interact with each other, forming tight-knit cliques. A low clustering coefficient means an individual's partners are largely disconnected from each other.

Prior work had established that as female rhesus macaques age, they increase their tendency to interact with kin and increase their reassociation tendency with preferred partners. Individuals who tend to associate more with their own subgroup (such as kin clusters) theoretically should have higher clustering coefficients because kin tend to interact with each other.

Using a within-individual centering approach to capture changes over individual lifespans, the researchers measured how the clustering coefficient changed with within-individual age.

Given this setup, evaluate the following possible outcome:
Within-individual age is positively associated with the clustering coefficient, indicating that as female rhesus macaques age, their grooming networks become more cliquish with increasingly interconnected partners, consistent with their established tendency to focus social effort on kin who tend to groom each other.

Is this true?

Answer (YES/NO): NO